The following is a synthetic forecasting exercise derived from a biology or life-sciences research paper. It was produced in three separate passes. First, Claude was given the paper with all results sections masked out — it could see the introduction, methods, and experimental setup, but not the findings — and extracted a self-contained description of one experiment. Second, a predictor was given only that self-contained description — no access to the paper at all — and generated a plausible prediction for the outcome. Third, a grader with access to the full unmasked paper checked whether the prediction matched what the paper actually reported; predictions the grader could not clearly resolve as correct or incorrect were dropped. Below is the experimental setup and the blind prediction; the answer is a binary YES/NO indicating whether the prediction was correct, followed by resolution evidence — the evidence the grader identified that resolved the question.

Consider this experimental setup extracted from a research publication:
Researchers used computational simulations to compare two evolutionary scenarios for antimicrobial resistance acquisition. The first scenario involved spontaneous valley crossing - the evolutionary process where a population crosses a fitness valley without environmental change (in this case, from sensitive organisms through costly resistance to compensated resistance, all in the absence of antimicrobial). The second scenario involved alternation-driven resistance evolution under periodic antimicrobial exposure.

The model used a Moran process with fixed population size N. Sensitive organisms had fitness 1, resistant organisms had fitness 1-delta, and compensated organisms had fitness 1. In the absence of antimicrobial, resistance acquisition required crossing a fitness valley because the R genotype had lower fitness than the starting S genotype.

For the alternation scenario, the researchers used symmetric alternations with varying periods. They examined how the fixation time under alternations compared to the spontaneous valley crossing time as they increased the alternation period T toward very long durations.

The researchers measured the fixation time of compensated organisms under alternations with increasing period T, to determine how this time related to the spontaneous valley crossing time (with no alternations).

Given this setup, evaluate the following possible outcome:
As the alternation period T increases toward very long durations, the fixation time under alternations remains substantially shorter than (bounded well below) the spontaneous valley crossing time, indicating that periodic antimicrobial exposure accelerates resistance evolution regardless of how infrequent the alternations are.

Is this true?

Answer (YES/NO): NO